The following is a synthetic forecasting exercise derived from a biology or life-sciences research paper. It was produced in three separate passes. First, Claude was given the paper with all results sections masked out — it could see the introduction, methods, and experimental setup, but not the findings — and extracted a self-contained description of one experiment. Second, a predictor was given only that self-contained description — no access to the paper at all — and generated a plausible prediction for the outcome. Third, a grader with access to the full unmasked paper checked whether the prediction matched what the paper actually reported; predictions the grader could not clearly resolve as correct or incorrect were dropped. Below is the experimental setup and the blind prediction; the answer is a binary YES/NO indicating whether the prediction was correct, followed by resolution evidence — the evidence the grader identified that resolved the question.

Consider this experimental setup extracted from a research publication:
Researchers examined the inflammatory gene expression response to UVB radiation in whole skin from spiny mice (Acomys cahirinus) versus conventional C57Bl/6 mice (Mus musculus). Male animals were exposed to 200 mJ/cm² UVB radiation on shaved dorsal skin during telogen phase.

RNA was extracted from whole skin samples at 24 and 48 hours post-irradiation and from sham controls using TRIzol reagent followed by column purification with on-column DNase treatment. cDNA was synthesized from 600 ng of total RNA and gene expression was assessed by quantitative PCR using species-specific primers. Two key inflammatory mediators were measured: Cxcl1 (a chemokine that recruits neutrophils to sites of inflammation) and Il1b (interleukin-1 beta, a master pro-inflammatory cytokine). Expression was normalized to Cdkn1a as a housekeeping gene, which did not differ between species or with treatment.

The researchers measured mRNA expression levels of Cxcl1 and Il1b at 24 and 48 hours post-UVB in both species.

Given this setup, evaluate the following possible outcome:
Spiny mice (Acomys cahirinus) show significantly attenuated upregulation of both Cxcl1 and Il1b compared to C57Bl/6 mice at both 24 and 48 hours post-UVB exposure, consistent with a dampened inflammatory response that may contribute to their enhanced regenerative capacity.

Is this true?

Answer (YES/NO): NO